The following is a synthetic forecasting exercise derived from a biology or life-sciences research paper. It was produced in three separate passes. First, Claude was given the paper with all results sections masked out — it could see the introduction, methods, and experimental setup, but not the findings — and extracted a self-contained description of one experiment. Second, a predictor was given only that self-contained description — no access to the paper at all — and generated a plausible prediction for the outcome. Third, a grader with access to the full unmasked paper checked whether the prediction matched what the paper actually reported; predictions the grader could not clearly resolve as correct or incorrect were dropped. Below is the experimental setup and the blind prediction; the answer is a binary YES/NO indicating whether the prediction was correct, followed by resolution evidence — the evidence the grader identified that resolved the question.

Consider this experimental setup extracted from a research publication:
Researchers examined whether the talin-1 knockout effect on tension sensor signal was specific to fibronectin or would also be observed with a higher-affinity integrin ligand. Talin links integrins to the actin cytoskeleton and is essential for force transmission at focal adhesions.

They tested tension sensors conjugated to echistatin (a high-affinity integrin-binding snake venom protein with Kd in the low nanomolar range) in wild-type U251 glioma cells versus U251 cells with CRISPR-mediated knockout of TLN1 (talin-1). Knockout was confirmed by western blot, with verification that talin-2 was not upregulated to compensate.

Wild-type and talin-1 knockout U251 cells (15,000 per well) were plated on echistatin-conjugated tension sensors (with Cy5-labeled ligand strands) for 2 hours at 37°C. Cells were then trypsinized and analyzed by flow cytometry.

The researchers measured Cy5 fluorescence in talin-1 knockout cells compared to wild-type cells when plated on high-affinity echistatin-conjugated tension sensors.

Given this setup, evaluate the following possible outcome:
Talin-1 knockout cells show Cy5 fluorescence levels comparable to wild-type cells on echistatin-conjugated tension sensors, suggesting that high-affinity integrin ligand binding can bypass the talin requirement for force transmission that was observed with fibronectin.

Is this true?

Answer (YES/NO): NO